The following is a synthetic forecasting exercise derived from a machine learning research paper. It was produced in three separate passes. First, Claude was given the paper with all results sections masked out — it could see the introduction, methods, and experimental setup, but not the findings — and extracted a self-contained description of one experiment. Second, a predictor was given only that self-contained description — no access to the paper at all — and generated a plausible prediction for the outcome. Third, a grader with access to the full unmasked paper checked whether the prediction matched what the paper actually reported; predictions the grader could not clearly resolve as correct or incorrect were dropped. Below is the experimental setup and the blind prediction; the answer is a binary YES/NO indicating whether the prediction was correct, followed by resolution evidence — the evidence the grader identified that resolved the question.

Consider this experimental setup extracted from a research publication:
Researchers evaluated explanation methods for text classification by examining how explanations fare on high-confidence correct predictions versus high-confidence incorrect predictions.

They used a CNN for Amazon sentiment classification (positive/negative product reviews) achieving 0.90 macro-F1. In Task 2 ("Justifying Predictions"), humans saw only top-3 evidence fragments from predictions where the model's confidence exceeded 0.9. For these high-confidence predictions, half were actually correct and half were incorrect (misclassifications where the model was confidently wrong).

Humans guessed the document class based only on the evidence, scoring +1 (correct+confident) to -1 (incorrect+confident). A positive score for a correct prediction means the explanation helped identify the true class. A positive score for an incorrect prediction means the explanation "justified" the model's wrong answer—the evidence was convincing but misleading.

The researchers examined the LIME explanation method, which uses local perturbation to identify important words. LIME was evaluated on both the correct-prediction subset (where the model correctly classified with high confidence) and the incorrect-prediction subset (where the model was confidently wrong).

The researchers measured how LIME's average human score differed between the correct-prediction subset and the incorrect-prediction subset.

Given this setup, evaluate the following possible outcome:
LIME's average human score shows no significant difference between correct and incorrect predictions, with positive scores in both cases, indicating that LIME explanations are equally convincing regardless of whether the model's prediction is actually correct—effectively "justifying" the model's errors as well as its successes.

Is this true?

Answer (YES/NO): NO